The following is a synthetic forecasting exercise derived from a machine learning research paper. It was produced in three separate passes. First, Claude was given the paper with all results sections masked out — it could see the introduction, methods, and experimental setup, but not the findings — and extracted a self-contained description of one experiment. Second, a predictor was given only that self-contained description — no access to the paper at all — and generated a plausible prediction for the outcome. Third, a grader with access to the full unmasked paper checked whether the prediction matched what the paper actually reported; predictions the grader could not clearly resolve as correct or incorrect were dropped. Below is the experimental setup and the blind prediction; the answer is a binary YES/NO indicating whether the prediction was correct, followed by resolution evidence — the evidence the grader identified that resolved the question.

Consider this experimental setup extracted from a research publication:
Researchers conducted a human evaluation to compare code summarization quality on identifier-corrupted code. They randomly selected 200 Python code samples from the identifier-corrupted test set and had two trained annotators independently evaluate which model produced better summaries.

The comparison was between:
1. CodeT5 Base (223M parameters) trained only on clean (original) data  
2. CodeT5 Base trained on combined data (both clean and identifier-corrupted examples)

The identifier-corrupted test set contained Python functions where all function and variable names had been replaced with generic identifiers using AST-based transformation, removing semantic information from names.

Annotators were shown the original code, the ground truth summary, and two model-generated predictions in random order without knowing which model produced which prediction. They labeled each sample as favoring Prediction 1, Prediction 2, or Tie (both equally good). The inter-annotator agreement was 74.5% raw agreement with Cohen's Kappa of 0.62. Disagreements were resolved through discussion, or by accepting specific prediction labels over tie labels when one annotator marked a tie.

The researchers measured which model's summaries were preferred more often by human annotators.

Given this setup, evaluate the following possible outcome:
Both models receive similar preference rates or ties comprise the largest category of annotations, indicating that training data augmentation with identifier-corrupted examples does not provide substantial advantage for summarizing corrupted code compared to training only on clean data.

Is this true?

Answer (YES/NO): NO